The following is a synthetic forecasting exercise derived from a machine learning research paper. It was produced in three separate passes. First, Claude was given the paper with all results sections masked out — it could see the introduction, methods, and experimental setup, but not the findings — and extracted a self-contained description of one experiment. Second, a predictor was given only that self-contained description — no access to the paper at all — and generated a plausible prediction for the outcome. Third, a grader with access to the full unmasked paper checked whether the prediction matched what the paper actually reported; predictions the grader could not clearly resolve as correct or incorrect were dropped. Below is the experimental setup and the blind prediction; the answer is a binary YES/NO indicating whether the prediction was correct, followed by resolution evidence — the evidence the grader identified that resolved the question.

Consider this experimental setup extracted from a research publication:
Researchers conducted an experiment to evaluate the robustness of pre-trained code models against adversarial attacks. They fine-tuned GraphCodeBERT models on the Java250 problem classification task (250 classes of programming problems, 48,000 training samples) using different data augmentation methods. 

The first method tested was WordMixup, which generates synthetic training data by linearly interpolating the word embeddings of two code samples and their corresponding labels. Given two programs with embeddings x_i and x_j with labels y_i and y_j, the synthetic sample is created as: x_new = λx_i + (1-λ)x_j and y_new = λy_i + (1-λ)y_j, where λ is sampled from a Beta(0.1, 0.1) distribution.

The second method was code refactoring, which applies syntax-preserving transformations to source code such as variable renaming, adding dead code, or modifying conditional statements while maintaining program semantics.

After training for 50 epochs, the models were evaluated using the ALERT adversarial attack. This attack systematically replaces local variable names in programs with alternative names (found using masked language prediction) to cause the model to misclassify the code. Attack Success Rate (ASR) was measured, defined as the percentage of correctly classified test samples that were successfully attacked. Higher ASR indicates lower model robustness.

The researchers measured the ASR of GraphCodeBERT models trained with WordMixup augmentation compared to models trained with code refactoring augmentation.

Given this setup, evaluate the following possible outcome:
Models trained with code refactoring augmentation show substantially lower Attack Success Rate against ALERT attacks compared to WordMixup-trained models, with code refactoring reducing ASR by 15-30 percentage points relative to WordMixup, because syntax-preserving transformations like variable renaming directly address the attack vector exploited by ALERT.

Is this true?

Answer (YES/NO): NO